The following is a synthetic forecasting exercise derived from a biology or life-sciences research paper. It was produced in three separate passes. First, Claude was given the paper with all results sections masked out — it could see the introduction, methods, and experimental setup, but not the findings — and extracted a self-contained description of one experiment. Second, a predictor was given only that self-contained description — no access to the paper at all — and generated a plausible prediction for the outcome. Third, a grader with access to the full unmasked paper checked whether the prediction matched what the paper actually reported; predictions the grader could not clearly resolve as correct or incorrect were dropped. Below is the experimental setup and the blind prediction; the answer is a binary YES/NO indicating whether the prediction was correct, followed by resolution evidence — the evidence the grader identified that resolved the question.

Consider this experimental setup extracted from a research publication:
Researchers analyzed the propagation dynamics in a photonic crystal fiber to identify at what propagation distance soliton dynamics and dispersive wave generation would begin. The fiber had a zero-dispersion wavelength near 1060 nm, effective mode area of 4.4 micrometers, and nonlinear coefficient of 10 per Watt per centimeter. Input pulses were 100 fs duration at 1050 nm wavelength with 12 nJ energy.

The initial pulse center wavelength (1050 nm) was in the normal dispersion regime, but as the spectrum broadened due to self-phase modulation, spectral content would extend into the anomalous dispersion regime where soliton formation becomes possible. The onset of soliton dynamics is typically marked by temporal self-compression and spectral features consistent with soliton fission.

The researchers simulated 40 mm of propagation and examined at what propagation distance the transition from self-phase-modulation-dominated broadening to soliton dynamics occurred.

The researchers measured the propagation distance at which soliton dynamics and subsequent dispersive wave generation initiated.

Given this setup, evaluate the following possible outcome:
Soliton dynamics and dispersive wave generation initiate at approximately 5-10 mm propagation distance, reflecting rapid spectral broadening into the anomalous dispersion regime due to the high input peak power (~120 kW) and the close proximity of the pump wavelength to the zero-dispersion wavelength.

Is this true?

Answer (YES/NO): NO